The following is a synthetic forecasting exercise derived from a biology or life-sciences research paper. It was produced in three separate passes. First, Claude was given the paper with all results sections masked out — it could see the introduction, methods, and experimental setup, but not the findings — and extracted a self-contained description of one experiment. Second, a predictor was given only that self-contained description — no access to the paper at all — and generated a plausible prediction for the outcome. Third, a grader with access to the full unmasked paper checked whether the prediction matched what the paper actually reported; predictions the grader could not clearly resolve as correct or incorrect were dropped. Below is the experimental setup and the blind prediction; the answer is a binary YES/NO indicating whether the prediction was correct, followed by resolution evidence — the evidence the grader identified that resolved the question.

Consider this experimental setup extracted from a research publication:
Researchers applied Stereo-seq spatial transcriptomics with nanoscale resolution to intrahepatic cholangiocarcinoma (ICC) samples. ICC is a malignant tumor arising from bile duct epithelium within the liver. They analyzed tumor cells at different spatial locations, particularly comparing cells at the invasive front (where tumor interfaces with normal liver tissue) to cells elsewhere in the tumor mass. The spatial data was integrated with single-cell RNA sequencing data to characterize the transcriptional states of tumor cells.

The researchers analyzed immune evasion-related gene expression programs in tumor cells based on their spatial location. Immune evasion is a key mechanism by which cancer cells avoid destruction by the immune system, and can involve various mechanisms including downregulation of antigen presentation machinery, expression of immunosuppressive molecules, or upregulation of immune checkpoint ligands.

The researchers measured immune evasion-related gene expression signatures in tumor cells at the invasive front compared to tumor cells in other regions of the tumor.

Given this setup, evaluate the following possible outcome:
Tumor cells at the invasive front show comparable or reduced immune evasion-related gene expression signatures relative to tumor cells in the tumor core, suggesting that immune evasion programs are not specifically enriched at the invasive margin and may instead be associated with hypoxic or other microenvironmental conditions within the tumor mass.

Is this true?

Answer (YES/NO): NO